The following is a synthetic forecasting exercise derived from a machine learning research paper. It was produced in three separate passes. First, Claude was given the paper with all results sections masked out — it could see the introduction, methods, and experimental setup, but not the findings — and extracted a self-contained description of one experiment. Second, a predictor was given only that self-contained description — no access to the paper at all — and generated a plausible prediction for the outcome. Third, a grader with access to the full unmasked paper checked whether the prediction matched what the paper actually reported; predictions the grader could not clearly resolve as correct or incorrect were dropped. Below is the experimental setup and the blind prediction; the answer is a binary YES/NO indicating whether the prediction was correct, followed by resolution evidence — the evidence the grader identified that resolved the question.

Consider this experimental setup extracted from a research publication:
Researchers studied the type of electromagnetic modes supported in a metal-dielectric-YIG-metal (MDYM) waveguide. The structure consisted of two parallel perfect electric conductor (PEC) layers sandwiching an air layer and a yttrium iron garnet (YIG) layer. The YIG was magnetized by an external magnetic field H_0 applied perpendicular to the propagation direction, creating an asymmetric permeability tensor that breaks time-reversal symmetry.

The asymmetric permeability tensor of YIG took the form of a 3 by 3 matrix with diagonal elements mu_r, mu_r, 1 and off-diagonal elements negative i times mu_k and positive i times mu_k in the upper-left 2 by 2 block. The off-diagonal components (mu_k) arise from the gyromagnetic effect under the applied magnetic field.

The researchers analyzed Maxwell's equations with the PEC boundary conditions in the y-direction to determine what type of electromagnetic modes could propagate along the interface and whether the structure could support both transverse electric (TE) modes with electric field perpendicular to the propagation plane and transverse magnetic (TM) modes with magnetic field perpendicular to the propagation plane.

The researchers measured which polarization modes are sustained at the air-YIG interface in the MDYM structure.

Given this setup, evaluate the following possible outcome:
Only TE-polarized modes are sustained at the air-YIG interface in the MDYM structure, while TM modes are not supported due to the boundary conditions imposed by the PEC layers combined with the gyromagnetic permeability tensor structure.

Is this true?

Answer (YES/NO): YES